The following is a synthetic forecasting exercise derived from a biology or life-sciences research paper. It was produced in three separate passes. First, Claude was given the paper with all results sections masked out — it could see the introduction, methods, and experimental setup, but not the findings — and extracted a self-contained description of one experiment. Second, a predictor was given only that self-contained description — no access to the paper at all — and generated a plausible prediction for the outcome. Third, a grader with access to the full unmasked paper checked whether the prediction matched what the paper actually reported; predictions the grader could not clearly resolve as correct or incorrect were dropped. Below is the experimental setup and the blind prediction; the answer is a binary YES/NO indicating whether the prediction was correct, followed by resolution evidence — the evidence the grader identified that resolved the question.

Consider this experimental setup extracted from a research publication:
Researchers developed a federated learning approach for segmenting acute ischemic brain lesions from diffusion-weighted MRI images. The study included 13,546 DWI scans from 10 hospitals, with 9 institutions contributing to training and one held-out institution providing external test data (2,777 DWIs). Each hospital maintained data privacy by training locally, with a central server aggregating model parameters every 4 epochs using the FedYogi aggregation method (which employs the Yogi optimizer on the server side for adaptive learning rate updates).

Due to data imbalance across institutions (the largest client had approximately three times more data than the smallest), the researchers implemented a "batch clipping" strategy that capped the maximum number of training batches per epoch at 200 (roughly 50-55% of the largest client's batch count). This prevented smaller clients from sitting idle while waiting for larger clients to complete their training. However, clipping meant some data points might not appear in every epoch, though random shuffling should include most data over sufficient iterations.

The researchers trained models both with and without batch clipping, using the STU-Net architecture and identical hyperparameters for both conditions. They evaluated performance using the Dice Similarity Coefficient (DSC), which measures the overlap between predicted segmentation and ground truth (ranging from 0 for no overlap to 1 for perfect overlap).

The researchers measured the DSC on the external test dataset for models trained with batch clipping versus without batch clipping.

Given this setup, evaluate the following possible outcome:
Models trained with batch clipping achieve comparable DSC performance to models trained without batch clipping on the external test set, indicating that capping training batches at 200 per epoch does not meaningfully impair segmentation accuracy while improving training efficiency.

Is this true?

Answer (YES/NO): YES